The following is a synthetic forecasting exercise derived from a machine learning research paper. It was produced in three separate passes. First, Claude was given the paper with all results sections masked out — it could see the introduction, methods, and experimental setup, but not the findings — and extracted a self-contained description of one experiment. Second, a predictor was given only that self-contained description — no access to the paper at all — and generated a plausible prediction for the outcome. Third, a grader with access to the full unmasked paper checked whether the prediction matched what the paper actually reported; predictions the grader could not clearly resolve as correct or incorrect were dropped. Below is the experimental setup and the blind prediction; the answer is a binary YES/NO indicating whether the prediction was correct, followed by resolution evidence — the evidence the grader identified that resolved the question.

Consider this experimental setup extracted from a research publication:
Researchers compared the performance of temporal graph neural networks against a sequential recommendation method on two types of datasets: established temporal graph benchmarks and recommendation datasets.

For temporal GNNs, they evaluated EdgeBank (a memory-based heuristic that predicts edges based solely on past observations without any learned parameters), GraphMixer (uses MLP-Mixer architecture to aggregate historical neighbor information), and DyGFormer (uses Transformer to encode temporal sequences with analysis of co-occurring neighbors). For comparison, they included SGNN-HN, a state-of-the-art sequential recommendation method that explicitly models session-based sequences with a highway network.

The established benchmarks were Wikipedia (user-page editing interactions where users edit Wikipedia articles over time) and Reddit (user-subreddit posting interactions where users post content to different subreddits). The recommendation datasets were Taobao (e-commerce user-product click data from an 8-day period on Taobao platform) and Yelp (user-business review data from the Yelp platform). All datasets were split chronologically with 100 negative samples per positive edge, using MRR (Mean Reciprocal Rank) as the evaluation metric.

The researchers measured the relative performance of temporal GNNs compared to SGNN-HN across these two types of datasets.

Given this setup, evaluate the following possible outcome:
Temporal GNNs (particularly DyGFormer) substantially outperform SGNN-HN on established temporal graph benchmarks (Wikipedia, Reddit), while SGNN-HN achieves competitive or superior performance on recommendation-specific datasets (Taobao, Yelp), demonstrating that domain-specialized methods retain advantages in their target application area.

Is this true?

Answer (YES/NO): NO